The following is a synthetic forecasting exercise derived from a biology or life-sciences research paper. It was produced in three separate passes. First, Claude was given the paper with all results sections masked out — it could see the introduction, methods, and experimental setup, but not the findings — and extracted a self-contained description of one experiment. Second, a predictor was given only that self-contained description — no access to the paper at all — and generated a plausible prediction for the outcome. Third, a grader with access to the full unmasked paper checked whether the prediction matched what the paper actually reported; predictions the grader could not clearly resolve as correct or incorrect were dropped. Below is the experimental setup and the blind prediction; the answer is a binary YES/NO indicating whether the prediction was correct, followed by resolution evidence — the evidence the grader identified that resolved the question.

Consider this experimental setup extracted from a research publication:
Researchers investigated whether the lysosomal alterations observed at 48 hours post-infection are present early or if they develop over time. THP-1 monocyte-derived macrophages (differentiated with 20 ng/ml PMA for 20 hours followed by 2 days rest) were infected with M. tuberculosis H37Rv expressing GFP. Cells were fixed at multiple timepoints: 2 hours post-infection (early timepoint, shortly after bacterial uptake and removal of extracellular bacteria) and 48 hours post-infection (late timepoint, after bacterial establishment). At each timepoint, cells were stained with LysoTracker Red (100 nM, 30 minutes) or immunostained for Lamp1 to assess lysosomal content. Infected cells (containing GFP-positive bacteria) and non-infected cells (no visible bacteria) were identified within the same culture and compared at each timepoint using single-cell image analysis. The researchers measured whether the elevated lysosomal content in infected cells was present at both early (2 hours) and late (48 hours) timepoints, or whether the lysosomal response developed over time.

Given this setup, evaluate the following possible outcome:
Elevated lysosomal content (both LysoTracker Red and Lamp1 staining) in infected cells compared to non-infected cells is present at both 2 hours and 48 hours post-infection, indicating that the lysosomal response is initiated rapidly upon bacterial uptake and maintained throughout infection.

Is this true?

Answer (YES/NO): YES